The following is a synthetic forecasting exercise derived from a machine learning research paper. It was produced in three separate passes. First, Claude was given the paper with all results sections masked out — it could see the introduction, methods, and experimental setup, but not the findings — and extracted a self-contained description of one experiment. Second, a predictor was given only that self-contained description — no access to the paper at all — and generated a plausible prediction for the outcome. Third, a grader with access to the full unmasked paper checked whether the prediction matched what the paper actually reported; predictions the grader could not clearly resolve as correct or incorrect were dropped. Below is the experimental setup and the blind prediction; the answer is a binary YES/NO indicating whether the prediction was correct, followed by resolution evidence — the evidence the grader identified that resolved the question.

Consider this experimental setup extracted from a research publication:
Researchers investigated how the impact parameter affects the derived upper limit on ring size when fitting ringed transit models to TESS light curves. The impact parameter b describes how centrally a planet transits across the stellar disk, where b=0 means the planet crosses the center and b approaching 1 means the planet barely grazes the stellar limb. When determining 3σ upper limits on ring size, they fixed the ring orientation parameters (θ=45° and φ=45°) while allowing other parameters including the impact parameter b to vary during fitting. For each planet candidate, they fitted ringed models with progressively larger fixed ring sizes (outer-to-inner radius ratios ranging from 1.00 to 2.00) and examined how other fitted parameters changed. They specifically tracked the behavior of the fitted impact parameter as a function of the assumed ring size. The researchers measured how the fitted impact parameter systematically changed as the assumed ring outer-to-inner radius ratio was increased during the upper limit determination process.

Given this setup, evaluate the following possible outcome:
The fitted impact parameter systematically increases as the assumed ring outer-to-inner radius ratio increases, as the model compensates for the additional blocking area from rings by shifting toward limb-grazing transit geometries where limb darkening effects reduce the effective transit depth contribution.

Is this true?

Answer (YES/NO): NO